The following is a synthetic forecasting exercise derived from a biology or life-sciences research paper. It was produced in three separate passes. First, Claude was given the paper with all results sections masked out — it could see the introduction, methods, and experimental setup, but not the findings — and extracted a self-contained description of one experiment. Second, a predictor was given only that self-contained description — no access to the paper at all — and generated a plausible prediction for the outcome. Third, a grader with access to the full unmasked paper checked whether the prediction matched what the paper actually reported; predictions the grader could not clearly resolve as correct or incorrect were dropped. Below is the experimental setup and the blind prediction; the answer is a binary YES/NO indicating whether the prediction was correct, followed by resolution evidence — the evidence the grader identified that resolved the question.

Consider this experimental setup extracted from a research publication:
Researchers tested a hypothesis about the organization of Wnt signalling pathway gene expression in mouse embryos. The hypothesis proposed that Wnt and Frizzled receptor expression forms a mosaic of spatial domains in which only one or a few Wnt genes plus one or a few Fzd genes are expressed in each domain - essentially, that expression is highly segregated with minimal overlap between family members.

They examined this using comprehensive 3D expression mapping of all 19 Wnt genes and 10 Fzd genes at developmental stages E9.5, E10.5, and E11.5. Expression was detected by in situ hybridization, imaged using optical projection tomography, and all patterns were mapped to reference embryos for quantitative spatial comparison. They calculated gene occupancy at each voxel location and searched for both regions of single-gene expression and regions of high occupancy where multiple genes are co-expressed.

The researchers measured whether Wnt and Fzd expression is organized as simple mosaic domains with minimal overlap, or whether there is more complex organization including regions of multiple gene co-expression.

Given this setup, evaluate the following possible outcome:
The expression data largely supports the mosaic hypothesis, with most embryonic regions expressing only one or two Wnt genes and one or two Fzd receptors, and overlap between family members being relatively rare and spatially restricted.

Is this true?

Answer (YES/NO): NO